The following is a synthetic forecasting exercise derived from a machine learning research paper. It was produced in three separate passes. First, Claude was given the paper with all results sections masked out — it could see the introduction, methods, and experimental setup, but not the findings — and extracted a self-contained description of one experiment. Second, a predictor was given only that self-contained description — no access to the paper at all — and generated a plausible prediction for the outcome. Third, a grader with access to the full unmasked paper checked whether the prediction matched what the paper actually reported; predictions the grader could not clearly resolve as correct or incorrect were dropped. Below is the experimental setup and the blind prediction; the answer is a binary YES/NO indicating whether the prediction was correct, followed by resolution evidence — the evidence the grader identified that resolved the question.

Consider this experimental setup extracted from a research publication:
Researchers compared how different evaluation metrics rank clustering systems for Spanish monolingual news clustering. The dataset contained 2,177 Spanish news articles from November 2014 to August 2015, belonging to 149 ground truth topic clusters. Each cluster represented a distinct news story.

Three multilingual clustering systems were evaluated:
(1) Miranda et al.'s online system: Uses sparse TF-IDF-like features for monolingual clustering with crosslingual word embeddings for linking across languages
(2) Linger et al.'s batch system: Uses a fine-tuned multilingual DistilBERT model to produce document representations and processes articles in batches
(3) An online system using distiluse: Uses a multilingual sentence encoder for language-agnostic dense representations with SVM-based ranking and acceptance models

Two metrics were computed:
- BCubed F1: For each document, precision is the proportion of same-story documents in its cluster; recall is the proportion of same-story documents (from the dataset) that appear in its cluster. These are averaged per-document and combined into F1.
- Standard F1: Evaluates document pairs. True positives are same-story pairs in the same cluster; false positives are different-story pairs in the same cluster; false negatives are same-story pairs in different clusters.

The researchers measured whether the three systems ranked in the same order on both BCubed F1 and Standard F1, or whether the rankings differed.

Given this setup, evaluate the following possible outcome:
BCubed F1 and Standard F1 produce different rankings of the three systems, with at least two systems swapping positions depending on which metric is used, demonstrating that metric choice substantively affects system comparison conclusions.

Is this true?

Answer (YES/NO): NO